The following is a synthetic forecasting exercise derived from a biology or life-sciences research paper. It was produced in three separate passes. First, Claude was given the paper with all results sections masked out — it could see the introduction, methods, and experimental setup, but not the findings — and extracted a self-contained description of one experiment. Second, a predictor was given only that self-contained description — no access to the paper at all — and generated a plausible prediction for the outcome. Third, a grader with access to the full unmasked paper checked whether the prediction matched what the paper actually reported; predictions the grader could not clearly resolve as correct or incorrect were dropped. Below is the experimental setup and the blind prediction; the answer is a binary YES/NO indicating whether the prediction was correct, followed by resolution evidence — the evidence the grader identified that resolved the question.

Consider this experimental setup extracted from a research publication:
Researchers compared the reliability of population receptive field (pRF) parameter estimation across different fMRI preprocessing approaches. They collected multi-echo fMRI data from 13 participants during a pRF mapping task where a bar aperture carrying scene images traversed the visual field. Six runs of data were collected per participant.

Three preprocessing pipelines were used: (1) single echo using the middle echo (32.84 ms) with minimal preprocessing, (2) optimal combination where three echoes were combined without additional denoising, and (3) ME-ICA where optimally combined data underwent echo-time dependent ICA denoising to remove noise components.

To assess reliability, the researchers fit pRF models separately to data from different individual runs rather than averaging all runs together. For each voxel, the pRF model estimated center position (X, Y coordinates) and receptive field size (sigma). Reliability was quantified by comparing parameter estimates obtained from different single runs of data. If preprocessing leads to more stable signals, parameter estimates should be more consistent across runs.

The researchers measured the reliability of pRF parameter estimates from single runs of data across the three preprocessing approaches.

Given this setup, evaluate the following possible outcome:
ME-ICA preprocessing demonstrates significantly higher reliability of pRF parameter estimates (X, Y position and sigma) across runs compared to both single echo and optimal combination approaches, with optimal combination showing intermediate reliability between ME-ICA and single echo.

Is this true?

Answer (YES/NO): NO